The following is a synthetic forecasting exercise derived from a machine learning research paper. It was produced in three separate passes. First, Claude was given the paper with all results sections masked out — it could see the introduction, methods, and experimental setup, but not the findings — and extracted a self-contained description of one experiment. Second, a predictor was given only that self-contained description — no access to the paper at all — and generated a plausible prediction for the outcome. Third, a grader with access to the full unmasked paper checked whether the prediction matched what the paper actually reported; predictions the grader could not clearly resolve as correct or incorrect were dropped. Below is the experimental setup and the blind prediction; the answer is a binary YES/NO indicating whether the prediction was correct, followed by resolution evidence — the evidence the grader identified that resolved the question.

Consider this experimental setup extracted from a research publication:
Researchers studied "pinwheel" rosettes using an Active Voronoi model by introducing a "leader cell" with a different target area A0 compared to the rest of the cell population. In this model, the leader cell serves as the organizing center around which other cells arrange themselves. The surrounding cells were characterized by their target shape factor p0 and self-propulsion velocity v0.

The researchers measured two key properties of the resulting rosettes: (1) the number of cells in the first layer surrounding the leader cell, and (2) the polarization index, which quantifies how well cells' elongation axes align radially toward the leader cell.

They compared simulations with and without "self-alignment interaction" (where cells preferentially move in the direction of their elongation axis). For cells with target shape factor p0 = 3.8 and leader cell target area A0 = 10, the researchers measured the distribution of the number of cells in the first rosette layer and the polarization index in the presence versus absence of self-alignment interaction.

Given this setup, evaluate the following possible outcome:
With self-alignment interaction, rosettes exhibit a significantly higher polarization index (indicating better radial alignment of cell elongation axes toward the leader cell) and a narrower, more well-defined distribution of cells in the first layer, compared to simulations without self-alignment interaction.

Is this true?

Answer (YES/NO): NO